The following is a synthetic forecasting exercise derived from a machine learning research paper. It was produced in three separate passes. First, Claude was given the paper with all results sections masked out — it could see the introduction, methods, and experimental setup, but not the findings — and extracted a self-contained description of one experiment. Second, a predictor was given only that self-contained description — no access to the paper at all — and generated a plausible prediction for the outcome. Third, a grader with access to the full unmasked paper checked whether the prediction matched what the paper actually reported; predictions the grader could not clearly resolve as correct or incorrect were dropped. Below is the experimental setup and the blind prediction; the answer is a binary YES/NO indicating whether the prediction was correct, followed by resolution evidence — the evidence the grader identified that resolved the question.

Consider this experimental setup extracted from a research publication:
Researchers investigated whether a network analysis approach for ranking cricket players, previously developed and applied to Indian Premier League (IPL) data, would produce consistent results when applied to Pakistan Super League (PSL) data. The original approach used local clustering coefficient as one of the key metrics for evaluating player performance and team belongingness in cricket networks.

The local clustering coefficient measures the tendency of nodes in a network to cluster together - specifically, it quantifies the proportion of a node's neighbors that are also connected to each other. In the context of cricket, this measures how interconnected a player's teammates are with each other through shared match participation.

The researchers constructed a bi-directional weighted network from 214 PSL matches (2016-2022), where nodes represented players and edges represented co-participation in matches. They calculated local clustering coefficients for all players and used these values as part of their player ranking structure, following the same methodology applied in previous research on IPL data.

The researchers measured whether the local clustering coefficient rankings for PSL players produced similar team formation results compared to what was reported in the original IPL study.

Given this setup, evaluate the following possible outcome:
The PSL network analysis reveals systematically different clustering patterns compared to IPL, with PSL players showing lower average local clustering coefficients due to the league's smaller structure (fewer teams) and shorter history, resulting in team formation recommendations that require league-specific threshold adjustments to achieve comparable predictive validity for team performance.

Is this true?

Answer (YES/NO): NO